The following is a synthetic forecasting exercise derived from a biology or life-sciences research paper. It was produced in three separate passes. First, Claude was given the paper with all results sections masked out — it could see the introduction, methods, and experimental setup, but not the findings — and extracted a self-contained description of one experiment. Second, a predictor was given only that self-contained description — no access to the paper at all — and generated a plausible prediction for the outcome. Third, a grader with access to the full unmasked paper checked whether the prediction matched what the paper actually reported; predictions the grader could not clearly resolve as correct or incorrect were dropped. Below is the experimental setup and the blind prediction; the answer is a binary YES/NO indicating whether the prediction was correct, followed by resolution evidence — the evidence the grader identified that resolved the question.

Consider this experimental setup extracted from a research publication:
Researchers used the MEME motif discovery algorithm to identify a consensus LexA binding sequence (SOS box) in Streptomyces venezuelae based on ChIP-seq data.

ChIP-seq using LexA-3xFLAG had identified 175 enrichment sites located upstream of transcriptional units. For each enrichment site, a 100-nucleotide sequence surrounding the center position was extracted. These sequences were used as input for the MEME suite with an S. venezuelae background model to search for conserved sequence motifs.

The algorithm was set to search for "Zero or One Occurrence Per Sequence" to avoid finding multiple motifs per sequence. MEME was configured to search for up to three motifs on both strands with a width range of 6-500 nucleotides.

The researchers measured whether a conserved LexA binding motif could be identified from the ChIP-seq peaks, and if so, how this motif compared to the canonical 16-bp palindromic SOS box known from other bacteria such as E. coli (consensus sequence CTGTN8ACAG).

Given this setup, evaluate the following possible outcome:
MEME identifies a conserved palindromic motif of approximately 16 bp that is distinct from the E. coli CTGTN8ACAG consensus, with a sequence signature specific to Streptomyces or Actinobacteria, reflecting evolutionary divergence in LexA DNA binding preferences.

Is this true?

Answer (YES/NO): YES